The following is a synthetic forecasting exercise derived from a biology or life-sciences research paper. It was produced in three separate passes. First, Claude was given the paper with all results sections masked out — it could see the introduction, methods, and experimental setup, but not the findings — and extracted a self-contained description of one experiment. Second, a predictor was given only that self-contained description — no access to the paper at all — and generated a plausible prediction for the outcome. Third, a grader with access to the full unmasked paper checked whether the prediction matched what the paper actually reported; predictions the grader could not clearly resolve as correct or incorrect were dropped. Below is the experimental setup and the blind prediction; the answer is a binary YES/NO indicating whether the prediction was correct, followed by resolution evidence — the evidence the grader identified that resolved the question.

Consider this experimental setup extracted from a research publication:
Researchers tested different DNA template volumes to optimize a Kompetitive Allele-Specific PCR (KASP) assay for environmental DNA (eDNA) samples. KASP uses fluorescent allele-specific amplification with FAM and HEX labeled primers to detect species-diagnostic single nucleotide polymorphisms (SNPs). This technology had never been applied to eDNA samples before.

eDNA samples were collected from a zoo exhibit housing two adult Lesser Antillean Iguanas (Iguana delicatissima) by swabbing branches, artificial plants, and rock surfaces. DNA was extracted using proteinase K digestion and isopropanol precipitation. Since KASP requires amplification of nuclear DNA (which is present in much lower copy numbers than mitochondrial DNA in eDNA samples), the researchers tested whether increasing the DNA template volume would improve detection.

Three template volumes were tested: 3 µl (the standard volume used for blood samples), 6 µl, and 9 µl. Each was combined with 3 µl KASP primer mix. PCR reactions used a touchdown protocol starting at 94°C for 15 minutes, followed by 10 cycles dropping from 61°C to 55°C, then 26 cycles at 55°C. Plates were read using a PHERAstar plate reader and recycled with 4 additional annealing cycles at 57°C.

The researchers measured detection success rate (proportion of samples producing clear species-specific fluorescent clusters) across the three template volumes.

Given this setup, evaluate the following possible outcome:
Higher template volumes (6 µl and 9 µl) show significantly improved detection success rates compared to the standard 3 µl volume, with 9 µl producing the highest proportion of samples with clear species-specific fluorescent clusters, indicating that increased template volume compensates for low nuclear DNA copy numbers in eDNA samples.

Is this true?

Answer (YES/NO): NO